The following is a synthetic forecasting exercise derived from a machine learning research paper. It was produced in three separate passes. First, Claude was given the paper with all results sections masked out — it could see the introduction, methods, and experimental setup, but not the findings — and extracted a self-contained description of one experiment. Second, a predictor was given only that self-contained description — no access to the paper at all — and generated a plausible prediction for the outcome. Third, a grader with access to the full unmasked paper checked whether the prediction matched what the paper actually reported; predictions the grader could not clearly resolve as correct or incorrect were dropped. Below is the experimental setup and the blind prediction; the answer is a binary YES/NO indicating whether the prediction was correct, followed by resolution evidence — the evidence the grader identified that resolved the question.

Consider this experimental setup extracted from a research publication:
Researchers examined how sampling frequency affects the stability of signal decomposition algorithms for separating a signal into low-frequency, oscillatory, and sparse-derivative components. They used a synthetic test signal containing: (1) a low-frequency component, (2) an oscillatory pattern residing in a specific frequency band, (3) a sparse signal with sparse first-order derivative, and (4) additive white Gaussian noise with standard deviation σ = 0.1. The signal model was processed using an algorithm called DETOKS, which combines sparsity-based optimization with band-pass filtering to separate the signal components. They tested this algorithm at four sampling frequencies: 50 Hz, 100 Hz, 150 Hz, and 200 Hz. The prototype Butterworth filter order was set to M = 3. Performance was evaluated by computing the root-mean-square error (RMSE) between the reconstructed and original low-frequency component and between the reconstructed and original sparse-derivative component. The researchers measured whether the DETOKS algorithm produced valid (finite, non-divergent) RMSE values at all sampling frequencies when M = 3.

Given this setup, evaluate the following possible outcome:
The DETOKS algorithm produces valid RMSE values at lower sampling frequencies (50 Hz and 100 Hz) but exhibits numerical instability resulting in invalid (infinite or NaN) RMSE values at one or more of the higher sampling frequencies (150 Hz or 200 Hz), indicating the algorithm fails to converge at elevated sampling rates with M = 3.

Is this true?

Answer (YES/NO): NO